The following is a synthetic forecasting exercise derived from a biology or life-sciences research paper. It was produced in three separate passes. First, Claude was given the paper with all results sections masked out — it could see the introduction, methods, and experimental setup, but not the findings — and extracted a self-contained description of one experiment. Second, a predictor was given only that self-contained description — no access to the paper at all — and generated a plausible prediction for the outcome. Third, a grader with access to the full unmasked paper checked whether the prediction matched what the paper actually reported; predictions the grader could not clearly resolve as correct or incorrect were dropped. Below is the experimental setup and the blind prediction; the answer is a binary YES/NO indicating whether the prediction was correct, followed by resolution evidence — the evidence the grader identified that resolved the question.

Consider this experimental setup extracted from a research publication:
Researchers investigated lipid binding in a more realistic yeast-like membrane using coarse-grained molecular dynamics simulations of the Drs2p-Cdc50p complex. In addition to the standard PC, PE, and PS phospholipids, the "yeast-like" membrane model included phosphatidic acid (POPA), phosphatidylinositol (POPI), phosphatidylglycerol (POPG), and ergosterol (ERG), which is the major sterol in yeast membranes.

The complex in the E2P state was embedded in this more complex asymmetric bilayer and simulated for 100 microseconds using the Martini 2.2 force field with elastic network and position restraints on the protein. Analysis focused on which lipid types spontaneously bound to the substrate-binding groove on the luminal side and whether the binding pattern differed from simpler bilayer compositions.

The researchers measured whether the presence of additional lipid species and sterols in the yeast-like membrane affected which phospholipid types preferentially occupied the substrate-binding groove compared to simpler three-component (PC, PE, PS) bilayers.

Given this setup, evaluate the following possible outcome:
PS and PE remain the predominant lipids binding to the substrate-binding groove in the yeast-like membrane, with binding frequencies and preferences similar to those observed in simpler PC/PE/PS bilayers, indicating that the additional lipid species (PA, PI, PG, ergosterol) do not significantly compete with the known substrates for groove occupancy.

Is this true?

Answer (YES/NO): YES